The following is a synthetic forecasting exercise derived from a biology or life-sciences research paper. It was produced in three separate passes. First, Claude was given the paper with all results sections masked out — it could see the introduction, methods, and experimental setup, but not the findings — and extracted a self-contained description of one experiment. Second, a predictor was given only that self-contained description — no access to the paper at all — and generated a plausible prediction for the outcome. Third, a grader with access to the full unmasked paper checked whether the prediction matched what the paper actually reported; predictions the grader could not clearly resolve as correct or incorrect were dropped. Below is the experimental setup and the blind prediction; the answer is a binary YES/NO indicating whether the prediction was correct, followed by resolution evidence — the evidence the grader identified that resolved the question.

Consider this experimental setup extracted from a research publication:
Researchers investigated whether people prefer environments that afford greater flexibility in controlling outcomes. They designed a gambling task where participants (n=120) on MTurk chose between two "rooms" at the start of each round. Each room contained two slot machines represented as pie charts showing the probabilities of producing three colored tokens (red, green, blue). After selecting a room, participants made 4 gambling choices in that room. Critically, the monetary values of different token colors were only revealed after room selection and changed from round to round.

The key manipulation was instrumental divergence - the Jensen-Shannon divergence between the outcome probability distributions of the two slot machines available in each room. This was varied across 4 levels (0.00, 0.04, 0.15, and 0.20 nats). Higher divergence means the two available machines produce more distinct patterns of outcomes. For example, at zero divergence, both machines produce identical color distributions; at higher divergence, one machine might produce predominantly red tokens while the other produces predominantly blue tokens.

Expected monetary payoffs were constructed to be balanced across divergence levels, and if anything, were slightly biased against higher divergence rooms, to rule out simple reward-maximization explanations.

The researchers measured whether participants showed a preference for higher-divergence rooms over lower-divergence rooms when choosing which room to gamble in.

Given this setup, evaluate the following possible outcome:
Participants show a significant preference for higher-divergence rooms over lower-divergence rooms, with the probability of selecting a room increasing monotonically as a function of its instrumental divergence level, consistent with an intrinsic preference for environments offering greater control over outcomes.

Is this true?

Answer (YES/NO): NO